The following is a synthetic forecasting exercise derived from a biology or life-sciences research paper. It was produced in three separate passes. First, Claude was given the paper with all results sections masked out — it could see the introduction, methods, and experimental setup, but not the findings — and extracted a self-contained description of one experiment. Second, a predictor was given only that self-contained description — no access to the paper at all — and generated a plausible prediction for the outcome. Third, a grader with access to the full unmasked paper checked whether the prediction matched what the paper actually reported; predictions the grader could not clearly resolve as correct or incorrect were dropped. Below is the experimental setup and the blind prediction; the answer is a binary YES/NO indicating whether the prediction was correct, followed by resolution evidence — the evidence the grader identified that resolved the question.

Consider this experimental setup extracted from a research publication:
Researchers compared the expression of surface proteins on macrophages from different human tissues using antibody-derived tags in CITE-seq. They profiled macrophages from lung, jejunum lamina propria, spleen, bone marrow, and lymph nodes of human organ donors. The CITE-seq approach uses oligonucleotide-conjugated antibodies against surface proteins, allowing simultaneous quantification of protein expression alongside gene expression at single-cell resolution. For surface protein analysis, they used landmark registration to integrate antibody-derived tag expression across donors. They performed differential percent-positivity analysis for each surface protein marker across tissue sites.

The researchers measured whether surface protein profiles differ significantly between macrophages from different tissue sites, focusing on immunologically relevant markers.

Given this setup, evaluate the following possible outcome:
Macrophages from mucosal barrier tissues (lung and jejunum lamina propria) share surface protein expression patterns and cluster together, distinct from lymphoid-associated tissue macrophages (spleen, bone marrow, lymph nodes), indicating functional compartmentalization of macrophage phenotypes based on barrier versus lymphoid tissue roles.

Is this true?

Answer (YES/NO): NO